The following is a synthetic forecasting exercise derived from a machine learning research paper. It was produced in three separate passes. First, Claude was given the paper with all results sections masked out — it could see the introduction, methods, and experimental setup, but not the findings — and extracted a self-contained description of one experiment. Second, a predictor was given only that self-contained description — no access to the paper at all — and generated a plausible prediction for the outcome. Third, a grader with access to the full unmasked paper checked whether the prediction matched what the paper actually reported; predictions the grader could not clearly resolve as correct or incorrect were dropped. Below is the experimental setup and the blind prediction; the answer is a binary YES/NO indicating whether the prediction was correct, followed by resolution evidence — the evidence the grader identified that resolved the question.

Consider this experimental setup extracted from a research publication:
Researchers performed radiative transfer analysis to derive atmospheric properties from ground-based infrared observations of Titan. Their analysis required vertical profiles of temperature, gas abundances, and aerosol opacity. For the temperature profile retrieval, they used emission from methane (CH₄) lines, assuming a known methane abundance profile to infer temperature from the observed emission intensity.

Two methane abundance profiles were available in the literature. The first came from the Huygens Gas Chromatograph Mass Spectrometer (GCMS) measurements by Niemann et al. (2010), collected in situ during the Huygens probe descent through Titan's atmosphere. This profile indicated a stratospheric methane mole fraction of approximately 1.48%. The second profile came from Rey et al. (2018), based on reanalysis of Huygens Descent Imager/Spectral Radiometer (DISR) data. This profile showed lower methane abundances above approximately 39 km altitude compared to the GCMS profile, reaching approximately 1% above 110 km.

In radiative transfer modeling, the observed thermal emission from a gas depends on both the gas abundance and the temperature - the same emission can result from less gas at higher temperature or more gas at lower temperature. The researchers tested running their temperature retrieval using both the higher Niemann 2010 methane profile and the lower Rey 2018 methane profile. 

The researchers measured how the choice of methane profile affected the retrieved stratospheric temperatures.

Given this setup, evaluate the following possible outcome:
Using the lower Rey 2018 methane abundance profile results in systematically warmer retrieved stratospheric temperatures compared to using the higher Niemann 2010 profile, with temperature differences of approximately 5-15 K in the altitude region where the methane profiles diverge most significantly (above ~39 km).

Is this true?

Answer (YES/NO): NO